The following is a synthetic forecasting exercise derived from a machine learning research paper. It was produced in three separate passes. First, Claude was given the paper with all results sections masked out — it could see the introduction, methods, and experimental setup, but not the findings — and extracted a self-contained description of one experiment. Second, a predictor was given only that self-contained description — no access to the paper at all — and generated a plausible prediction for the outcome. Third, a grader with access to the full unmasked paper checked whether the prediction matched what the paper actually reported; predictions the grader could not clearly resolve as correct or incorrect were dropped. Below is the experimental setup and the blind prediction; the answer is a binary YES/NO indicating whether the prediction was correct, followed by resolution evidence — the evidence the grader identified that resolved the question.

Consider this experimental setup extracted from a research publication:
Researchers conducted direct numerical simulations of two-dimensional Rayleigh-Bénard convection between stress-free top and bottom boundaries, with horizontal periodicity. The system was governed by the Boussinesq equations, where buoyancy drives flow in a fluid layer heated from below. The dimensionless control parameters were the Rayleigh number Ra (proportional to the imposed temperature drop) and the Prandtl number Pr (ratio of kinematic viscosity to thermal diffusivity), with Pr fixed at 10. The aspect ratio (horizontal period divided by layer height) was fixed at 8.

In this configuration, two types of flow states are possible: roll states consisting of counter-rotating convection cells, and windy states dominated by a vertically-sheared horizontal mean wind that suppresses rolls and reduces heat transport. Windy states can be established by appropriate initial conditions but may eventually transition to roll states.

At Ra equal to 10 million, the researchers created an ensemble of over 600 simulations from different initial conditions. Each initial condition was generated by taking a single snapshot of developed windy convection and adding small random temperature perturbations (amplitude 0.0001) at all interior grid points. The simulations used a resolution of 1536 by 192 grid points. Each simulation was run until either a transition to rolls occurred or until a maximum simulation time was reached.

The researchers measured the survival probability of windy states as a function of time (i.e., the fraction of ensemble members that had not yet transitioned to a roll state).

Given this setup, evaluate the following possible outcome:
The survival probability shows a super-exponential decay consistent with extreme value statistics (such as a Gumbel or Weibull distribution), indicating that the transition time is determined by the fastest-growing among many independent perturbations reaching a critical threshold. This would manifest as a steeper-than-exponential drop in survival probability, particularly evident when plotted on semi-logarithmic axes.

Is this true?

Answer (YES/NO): NO